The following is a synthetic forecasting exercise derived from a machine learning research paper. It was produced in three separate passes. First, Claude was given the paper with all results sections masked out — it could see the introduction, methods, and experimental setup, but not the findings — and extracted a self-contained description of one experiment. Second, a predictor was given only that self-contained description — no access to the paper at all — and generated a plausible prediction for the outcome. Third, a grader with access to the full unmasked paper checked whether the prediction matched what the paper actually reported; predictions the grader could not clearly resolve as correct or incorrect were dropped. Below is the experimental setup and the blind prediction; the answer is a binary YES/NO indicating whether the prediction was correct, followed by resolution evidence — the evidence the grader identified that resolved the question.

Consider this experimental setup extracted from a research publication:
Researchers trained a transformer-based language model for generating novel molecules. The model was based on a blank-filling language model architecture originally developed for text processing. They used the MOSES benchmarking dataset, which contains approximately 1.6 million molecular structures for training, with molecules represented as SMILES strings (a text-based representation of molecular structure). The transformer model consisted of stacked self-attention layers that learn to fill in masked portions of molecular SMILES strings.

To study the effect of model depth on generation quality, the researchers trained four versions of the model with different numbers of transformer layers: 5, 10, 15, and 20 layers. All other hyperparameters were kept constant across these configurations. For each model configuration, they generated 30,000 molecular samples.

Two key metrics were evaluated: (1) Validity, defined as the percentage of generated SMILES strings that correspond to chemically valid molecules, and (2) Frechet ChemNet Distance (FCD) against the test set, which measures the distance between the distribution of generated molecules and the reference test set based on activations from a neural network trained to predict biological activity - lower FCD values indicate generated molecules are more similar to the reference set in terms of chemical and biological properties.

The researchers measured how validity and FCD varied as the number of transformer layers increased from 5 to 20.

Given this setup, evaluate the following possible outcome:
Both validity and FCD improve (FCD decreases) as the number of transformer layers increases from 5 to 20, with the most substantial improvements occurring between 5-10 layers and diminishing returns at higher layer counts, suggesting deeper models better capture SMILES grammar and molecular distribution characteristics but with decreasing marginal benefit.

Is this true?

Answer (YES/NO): NO